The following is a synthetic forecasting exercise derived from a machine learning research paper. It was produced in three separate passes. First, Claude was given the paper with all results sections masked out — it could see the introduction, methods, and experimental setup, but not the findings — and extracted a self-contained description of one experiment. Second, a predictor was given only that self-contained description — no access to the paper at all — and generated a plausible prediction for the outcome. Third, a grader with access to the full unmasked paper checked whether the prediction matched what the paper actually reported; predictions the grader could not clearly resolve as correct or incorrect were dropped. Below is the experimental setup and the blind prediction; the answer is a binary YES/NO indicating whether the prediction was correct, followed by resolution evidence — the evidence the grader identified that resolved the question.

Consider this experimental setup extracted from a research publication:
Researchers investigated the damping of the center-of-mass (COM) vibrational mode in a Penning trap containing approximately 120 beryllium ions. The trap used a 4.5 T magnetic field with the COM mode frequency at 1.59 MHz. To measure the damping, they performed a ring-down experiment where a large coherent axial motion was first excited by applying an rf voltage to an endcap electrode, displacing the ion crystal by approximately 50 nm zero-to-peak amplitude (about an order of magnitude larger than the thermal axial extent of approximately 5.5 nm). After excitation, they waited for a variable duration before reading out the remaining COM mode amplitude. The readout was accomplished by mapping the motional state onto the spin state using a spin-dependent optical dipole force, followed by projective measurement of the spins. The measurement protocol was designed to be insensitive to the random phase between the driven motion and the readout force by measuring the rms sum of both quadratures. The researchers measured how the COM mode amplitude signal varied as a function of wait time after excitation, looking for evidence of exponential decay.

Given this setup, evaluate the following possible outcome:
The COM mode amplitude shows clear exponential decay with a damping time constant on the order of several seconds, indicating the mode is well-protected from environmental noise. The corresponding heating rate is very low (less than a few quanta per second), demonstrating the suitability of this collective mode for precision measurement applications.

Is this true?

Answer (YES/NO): NO